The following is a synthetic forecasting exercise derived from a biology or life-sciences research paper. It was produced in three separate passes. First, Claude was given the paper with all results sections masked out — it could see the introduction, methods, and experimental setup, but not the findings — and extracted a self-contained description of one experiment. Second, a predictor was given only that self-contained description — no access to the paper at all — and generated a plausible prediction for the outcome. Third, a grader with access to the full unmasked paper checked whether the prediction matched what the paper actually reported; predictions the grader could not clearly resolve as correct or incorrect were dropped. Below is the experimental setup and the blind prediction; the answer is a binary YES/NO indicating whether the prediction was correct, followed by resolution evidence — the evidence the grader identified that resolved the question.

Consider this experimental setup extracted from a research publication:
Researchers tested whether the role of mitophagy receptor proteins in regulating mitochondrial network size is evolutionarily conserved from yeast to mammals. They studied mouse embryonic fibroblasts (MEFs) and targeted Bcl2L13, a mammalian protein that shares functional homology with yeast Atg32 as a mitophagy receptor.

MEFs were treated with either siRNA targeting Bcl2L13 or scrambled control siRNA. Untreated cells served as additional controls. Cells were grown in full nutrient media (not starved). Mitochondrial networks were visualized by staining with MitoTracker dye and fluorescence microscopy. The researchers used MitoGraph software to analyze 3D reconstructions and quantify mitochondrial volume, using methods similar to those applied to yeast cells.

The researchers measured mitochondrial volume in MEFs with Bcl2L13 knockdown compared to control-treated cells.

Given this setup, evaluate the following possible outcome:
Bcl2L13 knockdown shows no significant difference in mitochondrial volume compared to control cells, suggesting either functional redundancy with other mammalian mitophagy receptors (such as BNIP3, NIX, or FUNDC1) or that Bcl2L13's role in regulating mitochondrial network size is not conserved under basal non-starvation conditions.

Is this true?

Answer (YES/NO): NO